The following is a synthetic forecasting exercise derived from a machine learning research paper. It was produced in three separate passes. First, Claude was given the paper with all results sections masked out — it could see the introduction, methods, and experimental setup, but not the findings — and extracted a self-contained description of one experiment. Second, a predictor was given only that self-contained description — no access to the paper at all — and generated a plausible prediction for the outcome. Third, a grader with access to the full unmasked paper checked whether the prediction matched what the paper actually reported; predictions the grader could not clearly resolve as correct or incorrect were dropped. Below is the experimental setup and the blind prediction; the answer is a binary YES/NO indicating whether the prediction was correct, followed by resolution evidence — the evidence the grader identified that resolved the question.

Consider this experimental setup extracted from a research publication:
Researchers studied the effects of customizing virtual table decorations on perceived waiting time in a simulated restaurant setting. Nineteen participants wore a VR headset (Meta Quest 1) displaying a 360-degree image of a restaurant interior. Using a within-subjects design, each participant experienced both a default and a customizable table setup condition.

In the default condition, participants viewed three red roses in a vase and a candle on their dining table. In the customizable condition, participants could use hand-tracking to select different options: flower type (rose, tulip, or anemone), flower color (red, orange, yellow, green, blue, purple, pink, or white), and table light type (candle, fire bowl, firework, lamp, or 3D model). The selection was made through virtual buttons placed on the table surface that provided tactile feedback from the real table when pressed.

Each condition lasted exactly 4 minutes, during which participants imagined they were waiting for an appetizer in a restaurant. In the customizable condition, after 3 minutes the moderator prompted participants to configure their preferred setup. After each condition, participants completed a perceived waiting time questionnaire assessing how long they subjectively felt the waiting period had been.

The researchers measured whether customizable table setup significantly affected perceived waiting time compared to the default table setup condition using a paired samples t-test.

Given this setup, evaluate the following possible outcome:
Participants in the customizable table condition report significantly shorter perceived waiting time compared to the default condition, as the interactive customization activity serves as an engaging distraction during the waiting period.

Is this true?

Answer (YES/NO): YES